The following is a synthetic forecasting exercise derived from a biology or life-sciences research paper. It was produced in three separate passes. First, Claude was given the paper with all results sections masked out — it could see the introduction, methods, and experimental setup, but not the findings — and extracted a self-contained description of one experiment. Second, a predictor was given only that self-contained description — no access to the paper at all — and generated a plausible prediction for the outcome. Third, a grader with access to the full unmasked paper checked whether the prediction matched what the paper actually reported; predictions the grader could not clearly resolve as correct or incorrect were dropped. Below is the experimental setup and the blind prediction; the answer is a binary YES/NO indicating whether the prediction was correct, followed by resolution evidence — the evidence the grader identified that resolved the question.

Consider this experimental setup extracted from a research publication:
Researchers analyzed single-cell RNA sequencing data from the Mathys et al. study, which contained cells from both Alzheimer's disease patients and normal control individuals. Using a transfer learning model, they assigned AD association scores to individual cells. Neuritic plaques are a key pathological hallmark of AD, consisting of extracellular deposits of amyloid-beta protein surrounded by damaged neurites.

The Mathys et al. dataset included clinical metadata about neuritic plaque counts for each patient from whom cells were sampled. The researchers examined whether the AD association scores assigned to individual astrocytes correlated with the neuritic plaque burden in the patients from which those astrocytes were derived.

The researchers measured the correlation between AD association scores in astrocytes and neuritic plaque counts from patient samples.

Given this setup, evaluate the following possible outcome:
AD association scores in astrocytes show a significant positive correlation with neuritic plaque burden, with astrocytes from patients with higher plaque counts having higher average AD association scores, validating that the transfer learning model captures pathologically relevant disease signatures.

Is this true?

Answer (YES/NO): YES